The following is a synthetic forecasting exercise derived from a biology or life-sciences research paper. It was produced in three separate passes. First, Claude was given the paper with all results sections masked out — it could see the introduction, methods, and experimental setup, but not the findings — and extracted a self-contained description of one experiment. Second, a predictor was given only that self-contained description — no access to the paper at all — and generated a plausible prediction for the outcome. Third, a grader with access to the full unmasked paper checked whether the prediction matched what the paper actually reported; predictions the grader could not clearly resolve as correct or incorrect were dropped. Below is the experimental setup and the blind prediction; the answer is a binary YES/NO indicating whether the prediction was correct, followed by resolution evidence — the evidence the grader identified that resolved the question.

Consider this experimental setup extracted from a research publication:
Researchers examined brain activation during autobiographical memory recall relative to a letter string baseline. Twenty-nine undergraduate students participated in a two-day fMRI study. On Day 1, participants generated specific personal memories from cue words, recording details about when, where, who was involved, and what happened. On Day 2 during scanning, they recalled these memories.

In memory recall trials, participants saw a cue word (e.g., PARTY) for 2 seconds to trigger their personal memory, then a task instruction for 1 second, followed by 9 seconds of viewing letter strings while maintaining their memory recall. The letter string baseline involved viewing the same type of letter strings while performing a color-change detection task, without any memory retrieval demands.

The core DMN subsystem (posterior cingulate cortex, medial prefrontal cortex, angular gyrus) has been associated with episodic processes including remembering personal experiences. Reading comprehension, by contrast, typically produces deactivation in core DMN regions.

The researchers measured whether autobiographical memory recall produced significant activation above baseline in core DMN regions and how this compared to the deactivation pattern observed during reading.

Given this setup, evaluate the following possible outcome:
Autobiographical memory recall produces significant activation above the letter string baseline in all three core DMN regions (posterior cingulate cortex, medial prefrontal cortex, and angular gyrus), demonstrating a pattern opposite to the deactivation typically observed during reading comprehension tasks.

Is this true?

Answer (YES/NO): NO